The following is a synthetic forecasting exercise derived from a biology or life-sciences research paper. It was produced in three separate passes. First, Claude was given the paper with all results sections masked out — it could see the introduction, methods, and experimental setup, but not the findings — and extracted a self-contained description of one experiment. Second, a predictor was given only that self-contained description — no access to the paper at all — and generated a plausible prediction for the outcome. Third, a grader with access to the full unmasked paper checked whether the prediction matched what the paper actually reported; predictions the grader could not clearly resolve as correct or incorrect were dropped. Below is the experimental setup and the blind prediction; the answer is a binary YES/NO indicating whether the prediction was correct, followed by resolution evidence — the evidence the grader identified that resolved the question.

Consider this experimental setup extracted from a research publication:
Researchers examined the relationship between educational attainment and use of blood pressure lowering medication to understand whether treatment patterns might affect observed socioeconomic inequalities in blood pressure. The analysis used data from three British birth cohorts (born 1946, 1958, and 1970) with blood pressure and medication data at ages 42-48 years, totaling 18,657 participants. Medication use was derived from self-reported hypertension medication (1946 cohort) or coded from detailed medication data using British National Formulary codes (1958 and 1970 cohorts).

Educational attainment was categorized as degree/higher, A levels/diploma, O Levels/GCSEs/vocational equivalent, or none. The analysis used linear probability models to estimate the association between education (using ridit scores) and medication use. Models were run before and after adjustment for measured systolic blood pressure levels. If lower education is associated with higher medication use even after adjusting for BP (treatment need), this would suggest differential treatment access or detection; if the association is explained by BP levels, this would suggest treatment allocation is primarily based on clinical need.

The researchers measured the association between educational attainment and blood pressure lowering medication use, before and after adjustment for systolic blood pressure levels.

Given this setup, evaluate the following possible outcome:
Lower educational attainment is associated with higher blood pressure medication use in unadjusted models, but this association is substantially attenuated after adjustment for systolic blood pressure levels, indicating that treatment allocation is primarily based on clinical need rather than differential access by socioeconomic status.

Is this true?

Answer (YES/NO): NO